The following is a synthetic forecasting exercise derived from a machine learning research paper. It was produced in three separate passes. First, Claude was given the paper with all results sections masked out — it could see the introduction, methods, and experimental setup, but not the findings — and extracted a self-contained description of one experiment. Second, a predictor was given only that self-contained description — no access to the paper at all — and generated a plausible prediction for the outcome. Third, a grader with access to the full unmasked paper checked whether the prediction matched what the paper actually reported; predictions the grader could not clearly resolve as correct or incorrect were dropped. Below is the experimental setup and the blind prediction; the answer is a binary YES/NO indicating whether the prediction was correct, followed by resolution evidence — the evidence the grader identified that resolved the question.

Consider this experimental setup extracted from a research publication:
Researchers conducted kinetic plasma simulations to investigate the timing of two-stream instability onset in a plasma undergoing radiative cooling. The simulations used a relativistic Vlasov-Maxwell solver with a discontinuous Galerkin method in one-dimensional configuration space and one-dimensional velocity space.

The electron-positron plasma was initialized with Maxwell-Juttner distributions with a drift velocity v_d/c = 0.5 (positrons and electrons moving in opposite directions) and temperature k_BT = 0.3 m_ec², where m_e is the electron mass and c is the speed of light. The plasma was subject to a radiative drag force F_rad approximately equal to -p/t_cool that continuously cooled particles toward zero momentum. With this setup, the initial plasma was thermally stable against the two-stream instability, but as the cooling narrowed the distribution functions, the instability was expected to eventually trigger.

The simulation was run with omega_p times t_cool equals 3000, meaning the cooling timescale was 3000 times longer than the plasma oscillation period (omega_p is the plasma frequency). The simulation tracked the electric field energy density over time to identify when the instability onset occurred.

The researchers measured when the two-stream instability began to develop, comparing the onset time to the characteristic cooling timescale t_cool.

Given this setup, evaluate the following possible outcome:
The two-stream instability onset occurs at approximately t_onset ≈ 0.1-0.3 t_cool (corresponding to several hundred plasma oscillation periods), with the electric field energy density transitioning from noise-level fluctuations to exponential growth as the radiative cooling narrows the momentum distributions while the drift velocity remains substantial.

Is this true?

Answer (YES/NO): NO